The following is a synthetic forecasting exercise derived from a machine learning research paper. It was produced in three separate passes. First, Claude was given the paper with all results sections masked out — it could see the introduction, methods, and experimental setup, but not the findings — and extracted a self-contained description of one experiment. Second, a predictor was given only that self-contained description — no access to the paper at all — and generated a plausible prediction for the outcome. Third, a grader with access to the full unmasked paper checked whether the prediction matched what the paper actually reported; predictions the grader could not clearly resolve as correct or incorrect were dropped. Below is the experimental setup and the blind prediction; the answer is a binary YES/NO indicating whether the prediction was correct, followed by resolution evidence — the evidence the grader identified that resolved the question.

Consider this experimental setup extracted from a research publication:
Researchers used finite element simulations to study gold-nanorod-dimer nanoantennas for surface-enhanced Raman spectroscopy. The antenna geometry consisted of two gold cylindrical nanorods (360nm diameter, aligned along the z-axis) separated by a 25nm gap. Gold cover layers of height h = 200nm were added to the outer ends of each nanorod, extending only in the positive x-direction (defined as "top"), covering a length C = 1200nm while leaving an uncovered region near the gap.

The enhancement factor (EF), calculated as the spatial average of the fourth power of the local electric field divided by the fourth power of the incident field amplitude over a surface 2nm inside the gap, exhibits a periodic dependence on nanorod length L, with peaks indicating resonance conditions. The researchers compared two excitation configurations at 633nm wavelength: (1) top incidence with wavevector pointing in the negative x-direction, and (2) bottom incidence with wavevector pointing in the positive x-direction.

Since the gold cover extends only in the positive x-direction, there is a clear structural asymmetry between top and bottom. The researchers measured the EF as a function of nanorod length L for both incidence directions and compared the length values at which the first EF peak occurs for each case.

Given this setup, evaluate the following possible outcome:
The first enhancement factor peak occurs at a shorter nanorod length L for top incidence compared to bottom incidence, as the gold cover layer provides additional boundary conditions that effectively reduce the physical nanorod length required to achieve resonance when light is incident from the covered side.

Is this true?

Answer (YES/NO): YES